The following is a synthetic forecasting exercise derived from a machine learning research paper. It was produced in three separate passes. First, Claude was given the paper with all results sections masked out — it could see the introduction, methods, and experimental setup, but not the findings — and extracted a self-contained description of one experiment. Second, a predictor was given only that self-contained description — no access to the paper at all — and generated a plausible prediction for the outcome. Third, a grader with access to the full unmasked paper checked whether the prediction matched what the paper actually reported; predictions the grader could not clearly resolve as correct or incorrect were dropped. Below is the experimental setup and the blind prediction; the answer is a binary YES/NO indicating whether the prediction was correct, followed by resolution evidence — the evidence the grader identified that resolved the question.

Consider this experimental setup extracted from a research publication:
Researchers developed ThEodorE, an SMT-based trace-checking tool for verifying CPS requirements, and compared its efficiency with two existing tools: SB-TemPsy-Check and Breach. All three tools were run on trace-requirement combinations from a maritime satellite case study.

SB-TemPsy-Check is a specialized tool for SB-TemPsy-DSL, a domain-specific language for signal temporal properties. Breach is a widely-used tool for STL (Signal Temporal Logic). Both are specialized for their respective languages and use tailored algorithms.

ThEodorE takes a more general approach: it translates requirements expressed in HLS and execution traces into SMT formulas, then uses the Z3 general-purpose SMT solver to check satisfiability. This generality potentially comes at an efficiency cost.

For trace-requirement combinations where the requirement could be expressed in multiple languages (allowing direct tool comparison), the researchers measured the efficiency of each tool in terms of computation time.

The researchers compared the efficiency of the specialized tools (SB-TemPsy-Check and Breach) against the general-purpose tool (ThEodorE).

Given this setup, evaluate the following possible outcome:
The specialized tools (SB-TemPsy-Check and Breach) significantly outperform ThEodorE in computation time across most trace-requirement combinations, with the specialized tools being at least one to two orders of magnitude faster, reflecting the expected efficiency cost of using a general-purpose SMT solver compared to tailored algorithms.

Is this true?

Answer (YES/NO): NO